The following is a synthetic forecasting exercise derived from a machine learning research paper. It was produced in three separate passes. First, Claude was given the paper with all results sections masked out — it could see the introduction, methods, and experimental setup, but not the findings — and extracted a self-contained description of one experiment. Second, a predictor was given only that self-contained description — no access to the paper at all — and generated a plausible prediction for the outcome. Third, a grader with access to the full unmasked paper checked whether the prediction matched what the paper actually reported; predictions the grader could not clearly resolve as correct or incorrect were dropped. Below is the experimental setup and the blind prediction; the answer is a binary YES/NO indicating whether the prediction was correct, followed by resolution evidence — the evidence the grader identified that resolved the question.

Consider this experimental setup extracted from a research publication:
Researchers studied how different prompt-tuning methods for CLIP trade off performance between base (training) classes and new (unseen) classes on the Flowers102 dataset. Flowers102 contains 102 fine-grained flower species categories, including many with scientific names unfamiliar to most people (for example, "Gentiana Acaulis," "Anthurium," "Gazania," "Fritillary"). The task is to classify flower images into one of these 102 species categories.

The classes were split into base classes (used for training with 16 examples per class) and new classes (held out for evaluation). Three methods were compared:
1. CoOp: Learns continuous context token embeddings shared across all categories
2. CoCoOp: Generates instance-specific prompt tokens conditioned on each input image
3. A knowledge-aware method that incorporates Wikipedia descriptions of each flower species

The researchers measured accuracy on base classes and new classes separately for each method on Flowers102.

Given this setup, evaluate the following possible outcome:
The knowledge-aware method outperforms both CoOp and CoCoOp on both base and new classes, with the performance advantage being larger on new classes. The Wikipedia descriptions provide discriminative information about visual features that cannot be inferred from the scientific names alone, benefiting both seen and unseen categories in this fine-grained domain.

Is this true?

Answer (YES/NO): NO